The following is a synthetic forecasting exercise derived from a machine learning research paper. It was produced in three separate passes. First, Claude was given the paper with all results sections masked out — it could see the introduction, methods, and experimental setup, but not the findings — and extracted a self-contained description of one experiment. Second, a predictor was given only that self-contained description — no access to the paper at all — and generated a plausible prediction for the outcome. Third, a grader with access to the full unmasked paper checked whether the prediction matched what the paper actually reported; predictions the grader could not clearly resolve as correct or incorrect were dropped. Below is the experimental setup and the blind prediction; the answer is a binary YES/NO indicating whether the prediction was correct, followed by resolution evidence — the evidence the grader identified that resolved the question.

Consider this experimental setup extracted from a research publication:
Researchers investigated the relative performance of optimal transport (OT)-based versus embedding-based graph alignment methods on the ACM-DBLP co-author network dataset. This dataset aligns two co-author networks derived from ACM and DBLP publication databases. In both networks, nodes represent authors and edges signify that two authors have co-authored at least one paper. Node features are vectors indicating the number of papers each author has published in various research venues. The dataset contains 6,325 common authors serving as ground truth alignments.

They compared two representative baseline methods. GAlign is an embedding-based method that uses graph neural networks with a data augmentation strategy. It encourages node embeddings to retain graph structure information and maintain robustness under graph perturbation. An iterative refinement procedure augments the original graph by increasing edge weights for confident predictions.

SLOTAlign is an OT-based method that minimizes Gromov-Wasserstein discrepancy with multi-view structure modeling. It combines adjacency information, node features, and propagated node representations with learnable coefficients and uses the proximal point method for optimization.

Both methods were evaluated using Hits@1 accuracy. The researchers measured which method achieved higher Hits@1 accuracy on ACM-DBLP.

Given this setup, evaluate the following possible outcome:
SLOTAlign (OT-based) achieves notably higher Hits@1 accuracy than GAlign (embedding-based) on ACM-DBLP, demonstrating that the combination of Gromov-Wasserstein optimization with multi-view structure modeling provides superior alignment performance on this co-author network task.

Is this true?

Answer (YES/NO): NO